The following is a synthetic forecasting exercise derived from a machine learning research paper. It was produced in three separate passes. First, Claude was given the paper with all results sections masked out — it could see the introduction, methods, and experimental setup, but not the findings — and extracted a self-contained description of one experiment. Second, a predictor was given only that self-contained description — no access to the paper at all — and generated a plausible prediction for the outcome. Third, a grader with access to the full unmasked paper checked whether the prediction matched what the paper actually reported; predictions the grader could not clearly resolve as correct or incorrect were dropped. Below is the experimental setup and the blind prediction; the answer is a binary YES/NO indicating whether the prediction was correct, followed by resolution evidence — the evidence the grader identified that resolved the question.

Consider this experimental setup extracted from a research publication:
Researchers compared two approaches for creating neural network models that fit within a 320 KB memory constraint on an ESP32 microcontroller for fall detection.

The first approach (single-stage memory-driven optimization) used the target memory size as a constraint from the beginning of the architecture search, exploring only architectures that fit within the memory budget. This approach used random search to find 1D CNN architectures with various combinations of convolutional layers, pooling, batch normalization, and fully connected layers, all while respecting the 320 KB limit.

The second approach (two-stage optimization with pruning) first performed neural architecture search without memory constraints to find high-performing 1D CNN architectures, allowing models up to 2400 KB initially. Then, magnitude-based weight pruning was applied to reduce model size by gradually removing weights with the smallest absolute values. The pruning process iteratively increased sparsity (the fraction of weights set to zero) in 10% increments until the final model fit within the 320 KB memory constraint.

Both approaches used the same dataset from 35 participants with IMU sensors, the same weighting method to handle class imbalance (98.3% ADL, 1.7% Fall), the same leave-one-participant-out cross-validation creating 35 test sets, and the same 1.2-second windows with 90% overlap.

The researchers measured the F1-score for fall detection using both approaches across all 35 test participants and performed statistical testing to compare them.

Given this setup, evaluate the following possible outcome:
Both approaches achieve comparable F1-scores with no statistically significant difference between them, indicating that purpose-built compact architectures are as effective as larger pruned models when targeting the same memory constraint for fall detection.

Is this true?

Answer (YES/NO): YES